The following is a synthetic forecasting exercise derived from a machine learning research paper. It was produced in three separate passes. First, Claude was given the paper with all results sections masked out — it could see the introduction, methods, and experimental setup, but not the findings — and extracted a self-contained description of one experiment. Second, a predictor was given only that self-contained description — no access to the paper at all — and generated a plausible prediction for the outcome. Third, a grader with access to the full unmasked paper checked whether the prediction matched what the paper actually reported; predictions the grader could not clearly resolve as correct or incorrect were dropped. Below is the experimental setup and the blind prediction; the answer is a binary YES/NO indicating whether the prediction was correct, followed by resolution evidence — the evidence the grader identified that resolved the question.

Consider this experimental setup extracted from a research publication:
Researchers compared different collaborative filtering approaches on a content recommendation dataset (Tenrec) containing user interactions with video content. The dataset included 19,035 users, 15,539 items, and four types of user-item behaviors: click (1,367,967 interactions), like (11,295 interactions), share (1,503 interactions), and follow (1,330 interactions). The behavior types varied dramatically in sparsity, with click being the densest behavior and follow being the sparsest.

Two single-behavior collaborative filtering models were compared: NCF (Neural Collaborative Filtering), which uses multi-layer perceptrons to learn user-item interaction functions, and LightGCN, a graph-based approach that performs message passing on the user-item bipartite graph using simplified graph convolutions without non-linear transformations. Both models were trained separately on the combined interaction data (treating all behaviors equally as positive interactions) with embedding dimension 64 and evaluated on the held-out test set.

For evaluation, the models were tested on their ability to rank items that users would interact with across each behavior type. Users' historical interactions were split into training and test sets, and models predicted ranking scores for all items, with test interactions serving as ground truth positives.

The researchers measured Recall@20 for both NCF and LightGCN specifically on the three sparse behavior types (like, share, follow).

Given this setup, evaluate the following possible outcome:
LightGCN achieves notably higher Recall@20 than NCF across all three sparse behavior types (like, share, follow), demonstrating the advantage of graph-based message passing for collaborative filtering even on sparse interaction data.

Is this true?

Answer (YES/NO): NO